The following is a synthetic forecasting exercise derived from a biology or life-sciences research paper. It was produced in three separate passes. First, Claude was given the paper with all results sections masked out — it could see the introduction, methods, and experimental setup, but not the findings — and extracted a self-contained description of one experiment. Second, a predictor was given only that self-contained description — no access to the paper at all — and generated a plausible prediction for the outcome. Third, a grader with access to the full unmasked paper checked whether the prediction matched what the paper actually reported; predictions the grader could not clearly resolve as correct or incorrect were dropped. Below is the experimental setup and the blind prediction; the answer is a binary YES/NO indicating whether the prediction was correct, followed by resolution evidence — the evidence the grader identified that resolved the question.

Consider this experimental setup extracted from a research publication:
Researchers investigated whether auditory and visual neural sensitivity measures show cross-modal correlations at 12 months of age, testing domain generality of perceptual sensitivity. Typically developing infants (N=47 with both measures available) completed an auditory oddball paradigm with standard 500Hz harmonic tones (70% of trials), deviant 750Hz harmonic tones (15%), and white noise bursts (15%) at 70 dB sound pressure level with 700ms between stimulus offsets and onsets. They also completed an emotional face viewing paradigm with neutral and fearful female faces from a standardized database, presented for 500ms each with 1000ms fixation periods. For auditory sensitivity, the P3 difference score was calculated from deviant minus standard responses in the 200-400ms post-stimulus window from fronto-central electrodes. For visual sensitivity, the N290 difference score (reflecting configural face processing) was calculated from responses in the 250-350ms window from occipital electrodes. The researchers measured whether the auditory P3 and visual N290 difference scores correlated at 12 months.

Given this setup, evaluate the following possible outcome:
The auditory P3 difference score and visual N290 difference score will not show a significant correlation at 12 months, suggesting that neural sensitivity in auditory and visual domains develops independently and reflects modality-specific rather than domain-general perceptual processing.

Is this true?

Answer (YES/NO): YES